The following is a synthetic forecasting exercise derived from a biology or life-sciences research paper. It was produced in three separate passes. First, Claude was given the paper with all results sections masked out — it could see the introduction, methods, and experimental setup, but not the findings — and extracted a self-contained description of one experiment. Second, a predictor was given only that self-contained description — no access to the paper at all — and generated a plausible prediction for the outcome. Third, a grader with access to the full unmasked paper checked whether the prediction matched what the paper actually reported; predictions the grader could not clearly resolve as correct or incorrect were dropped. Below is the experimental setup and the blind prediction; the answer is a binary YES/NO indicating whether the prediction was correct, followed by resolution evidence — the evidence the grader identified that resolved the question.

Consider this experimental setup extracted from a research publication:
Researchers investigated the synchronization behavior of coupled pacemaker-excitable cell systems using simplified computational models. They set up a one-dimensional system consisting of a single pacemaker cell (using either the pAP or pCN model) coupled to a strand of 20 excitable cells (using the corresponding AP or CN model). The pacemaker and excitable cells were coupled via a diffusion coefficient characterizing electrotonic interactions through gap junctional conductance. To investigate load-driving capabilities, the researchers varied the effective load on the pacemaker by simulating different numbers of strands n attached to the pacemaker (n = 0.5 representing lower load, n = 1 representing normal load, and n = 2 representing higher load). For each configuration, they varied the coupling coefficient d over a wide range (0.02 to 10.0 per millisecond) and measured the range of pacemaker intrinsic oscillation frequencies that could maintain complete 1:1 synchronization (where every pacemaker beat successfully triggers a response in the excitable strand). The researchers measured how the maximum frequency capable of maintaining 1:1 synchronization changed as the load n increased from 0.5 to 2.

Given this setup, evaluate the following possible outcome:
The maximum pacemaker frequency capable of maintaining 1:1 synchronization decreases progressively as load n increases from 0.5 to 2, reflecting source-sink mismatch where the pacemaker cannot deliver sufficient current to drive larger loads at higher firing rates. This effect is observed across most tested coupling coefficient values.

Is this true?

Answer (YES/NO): NO